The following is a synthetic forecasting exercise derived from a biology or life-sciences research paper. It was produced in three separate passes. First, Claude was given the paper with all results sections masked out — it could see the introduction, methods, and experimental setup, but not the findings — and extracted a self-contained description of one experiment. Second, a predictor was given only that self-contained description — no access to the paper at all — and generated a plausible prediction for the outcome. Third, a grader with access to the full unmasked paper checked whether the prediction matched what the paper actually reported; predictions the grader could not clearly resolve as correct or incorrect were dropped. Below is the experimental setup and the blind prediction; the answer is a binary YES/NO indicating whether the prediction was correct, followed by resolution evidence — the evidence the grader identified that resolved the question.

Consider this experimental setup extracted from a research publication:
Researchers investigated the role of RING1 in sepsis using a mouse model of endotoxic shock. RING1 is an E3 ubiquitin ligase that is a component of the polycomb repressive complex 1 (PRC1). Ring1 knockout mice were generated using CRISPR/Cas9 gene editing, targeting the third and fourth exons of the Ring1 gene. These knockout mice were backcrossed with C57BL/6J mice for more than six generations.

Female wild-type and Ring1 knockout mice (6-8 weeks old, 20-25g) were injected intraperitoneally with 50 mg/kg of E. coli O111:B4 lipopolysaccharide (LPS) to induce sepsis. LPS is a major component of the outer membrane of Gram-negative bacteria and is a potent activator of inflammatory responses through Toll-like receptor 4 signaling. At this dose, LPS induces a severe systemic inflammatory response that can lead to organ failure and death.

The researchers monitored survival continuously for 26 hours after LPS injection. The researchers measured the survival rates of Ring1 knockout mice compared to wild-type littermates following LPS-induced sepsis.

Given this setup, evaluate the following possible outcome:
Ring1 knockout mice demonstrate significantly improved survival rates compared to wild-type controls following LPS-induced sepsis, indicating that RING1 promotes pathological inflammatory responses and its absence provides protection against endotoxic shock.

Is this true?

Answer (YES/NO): NO